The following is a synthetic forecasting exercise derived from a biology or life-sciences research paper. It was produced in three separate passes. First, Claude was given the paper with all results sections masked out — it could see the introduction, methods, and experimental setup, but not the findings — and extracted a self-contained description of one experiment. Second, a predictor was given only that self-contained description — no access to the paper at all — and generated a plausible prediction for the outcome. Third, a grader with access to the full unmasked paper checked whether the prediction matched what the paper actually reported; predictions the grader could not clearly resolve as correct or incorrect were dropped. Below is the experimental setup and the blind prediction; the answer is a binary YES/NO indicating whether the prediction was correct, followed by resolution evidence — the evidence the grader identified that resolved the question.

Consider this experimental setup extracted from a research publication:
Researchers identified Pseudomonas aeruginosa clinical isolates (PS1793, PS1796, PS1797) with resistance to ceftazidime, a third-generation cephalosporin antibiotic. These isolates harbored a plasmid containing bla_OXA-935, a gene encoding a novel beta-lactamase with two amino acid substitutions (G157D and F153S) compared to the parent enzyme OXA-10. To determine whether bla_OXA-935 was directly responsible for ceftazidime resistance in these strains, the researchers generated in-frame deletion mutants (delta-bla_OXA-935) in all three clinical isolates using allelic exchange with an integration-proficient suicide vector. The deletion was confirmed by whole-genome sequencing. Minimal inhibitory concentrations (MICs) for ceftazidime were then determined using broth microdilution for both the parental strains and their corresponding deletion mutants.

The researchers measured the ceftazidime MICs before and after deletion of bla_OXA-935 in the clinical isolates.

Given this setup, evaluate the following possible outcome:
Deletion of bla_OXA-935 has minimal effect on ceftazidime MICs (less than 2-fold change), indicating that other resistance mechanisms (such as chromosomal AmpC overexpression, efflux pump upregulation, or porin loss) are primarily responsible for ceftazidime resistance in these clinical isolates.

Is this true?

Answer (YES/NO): NO